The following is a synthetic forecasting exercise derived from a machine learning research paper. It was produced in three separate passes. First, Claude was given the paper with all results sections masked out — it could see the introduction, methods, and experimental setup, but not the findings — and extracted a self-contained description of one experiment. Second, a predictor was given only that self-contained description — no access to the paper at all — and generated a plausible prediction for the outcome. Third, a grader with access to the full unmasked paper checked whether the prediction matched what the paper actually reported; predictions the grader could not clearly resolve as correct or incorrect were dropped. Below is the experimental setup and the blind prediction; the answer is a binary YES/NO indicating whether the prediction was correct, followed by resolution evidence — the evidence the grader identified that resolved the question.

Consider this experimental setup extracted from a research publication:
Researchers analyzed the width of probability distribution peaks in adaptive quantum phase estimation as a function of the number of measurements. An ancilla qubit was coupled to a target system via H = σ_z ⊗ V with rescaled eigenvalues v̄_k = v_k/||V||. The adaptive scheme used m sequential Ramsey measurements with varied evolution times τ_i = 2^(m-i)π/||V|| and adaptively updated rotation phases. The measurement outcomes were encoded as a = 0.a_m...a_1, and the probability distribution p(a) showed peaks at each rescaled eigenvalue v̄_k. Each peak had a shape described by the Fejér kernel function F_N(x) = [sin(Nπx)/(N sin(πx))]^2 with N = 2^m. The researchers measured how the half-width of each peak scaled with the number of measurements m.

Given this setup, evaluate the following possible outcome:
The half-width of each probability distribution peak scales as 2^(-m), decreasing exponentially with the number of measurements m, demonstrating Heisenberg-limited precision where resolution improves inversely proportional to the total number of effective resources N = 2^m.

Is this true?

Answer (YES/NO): YES